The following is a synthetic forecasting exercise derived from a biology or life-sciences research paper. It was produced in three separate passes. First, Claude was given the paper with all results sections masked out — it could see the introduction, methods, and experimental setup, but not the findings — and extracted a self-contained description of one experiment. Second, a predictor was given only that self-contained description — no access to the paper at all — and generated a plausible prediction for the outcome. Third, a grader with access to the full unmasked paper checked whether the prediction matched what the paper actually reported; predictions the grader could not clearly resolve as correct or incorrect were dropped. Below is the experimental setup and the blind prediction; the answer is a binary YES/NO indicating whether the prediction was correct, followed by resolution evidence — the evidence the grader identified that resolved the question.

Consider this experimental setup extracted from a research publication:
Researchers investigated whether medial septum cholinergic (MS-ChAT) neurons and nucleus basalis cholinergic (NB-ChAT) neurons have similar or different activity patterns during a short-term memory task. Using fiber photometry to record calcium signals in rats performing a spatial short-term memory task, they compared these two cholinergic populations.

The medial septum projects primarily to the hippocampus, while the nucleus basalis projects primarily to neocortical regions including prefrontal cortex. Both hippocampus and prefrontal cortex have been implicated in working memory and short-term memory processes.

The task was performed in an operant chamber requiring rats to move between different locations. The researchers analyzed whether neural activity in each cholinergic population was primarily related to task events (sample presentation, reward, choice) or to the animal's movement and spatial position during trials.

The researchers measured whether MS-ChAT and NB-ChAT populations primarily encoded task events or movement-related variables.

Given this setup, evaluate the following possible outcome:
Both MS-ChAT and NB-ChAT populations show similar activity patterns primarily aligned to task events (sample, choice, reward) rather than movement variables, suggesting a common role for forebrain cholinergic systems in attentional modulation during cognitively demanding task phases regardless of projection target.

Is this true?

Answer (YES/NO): NO